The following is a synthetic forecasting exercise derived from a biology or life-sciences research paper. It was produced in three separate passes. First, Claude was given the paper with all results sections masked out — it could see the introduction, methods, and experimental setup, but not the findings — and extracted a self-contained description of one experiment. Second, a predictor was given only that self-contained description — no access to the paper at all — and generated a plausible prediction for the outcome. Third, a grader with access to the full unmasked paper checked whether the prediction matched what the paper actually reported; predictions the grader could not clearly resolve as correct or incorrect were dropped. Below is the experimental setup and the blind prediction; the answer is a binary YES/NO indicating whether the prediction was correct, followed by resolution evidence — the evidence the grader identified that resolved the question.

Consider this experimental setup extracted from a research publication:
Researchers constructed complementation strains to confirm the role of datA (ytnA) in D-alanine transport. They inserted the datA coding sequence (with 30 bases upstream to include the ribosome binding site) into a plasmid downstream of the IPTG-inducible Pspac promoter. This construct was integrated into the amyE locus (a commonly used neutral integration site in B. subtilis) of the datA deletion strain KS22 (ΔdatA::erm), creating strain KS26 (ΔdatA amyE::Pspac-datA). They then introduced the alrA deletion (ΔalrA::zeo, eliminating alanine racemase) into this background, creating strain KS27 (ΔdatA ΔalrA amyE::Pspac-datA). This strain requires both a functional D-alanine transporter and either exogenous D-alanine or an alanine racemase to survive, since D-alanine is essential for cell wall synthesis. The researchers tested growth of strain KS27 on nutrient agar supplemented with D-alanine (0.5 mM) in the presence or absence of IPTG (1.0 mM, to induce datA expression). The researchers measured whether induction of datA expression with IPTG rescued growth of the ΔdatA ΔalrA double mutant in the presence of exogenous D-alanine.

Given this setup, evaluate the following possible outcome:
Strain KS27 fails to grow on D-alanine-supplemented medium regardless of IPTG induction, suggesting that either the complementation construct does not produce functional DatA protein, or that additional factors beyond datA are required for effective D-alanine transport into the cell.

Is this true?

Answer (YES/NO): NO